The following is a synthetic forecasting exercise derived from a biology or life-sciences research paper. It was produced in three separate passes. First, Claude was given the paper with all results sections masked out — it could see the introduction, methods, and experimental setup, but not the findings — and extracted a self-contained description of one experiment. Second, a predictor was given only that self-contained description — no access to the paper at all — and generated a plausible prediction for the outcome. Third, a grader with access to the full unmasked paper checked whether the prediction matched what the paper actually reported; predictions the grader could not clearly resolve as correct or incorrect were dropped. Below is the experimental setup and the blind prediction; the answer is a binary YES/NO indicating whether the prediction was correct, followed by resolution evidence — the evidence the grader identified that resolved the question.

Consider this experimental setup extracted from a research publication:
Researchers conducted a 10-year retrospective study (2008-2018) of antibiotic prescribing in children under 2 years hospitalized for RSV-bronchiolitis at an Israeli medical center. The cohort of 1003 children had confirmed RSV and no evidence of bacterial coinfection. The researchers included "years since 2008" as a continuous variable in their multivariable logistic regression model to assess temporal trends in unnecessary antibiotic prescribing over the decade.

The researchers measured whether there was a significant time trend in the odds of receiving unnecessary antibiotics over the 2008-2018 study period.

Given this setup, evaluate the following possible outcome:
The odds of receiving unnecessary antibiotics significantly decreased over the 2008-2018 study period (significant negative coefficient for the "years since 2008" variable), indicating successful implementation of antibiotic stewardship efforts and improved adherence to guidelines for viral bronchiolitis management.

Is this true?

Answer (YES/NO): NO